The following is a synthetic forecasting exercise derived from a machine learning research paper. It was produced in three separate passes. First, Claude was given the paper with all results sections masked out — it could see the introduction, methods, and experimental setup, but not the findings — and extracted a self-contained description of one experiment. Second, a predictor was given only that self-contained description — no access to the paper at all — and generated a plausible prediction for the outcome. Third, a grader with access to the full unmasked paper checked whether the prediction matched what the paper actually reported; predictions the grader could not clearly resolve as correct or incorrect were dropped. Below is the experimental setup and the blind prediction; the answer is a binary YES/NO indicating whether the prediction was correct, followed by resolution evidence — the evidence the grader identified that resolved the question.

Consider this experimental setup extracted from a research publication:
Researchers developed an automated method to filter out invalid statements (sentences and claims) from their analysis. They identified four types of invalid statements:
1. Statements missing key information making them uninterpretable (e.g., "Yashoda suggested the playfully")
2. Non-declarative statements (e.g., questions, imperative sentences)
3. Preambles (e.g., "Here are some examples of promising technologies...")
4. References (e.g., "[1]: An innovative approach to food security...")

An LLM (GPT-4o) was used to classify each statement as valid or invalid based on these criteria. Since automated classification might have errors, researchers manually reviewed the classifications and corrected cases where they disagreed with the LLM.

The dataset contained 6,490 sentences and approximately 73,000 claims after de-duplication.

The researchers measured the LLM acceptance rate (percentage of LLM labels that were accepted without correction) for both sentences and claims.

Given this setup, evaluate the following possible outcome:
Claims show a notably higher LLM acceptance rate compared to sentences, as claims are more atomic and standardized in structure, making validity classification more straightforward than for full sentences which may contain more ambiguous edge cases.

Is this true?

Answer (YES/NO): YES